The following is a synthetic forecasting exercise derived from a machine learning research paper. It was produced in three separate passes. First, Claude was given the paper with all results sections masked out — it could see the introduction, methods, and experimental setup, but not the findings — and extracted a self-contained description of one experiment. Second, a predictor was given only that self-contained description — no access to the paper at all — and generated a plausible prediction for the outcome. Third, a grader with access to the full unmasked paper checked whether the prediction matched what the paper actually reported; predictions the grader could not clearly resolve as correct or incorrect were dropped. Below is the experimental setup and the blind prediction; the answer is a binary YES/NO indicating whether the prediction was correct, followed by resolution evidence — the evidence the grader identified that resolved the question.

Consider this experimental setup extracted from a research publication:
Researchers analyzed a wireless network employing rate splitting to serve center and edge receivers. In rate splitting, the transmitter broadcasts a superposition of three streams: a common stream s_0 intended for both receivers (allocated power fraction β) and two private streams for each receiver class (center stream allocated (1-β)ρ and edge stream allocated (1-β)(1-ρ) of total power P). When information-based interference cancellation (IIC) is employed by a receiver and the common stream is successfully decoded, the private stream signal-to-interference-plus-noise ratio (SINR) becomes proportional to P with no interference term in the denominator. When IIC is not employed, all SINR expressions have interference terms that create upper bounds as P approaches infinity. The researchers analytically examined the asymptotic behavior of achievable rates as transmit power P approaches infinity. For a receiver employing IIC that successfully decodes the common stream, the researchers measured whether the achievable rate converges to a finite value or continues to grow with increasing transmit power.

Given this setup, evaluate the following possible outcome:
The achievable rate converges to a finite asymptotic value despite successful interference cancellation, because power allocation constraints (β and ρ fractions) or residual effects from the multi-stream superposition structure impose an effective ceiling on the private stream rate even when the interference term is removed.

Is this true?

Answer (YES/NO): NO